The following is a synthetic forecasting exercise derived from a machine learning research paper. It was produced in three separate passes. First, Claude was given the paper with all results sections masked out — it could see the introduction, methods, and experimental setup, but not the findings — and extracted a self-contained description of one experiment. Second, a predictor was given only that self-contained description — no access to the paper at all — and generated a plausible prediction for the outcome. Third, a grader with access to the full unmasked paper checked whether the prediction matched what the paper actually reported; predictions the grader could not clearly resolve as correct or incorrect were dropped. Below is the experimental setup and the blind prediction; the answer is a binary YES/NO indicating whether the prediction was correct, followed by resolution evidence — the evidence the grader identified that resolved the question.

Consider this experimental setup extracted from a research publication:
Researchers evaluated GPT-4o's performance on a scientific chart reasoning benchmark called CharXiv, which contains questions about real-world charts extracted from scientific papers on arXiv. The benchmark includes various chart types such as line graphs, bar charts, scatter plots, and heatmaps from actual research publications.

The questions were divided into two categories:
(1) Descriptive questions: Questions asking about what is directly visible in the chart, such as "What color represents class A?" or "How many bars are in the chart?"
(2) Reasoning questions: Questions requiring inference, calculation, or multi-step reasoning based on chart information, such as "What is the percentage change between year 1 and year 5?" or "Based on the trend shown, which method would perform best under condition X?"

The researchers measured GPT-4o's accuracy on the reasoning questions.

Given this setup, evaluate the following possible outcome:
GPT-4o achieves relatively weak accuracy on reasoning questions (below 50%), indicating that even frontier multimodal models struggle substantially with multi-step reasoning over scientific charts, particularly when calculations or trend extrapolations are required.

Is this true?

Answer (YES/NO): YES